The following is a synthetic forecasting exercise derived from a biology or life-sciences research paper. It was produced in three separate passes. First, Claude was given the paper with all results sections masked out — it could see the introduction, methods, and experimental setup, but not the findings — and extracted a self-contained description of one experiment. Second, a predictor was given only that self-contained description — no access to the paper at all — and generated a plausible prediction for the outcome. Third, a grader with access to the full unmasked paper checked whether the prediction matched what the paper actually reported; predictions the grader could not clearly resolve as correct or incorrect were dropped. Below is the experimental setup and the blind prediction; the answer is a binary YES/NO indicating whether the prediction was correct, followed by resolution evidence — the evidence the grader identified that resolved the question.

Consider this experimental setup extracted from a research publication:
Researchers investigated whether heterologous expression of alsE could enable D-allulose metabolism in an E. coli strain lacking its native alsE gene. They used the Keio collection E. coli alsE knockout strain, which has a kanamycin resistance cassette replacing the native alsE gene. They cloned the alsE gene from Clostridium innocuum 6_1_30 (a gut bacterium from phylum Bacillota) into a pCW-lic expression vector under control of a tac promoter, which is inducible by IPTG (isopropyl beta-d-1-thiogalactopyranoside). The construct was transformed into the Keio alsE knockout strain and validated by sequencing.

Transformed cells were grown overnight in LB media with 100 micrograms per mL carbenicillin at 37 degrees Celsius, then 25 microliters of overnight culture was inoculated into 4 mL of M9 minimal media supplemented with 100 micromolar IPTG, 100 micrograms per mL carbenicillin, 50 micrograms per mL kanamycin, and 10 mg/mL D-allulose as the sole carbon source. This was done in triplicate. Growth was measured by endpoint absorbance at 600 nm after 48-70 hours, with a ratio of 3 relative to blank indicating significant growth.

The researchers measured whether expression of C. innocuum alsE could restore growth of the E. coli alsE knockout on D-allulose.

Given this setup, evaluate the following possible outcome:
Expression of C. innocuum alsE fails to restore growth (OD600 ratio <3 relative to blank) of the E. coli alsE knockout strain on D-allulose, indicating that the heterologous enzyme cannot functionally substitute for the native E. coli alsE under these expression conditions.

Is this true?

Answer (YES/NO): NO